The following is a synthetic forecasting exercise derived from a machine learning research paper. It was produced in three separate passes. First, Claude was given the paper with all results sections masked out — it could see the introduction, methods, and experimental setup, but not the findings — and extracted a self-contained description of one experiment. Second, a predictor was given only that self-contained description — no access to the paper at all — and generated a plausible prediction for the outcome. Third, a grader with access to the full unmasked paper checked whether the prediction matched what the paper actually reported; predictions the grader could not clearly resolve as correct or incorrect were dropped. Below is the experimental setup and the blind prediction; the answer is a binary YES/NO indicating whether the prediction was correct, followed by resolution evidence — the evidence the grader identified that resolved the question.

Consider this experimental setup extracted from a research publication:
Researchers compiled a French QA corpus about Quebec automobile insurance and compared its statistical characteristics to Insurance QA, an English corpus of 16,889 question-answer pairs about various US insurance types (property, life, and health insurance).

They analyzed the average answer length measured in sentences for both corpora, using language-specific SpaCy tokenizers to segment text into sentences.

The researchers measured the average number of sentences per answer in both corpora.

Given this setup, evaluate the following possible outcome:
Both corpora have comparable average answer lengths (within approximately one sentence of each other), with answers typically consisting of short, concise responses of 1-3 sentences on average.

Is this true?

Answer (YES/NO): NO